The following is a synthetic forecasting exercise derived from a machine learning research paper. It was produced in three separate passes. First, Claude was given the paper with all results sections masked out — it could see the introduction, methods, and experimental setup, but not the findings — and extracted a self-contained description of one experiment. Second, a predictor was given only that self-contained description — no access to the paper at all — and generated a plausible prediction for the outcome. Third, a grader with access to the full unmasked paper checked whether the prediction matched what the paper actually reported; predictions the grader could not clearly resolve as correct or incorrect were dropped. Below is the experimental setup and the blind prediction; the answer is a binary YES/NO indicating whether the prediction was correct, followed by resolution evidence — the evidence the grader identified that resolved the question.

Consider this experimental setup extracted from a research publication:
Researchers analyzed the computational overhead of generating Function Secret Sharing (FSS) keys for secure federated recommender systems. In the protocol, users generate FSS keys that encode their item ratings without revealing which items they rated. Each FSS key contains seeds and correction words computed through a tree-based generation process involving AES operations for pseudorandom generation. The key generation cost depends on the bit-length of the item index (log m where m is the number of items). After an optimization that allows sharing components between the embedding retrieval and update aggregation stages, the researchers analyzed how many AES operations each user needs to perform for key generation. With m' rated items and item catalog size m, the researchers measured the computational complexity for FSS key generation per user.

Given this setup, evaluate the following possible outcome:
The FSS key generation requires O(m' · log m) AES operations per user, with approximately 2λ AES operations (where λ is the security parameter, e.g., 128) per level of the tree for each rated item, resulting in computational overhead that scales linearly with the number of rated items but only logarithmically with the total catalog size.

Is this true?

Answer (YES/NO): NO